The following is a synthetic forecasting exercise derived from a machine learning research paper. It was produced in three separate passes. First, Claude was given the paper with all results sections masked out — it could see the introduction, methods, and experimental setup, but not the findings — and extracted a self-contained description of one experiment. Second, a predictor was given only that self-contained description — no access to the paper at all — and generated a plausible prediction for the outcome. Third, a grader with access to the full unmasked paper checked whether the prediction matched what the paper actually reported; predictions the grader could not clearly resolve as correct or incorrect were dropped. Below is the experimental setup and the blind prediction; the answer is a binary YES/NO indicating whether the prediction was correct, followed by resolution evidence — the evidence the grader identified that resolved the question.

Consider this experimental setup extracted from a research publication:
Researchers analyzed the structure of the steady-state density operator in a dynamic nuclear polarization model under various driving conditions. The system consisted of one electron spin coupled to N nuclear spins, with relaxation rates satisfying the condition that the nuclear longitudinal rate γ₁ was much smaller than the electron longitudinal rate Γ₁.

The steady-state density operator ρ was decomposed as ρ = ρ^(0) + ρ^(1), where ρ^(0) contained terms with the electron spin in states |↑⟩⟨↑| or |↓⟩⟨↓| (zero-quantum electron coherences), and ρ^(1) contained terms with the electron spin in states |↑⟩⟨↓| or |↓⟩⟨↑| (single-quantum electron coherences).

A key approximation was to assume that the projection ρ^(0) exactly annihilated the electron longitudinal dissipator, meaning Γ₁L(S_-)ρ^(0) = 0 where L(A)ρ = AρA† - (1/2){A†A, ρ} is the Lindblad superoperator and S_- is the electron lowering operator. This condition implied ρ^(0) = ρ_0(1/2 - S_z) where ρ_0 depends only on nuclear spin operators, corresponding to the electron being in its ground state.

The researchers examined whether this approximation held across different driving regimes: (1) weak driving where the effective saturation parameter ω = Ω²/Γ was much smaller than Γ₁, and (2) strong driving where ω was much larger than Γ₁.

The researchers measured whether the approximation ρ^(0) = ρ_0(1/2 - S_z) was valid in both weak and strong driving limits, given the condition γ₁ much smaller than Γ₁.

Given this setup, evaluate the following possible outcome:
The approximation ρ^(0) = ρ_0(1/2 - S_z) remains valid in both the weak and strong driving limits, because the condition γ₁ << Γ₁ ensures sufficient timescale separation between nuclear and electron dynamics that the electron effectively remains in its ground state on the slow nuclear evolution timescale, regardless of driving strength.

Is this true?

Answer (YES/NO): YES